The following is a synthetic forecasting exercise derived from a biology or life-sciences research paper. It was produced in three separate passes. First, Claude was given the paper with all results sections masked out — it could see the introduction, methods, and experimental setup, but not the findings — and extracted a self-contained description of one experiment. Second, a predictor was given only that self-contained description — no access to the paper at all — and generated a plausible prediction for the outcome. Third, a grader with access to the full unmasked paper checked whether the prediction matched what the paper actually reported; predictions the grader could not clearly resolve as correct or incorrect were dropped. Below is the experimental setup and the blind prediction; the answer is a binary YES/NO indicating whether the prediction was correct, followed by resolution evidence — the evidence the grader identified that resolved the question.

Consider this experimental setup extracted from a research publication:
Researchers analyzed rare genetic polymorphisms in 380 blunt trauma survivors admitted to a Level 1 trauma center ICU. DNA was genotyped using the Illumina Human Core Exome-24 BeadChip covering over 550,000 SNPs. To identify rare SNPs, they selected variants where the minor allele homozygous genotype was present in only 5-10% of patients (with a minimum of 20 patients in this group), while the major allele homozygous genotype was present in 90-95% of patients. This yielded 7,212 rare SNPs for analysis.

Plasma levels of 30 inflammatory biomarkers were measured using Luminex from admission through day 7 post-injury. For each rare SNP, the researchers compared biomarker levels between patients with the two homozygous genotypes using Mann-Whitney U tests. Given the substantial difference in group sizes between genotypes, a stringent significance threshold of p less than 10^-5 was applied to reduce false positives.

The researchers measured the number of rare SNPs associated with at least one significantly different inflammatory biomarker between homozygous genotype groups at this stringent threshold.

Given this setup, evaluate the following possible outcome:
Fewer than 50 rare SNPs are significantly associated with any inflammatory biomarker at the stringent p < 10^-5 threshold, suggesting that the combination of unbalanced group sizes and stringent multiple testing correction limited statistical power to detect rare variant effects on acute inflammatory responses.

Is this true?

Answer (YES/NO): NO